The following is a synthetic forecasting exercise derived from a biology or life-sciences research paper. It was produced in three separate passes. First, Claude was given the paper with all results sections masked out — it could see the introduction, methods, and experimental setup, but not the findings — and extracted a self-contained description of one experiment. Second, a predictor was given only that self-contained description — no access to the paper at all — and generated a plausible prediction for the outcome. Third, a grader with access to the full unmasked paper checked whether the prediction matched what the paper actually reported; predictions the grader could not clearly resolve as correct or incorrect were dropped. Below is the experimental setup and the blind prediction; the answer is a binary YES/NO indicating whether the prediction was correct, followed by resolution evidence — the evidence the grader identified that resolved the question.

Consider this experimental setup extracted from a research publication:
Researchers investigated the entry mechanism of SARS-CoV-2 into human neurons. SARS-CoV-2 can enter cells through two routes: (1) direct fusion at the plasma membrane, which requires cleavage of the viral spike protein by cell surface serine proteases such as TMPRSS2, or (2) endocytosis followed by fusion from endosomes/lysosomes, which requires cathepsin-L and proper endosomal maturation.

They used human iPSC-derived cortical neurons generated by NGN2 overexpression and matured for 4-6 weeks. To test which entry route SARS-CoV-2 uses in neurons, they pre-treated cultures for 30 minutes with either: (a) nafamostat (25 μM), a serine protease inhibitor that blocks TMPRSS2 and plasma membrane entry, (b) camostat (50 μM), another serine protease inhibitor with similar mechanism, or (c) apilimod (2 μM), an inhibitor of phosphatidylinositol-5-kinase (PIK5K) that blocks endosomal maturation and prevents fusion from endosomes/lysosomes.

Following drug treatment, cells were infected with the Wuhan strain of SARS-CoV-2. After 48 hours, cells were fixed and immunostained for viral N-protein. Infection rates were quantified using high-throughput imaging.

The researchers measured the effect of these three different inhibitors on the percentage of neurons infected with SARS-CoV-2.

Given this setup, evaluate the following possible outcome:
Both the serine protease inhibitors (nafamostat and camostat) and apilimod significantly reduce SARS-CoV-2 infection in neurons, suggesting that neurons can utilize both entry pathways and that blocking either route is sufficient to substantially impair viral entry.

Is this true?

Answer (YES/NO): NO